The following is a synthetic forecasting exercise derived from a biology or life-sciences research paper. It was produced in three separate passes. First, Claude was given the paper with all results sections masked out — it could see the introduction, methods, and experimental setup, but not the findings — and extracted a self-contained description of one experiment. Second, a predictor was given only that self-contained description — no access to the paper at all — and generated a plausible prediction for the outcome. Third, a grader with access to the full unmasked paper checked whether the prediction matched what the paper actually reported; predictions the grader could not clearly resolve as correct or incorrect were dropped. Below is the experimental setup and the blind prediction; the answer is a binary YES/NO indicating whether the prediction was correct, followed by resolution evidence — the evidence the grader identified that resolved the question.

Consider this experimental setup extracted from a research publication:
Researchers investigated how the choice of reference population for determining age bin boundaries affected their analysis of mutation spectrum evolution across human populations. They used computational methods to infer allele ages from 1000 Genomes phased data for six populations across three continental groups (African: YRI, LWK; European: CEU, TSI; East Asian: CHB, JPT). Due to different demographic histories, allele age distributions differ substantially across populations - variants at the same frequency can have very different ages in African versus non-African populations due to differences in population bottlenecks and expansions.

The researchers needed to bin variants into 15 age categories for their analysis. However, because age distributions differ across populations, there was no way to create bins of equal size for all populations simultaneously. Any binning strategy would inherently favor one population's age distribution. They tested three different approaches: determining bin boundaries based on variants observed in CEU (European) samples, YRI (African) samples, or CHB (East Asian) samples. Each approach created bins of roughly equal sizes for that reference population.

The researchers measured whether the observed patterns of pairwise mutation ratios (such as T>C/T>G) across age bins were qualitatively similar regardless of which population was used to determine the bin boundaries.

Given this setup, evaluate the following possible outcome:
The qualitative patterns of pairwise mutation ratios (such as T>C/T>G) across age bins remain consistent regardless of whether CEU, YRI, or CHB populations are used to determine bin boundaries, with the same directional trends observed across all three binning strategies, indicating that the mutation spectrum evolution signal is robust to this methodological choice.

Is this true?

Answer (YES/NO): YES